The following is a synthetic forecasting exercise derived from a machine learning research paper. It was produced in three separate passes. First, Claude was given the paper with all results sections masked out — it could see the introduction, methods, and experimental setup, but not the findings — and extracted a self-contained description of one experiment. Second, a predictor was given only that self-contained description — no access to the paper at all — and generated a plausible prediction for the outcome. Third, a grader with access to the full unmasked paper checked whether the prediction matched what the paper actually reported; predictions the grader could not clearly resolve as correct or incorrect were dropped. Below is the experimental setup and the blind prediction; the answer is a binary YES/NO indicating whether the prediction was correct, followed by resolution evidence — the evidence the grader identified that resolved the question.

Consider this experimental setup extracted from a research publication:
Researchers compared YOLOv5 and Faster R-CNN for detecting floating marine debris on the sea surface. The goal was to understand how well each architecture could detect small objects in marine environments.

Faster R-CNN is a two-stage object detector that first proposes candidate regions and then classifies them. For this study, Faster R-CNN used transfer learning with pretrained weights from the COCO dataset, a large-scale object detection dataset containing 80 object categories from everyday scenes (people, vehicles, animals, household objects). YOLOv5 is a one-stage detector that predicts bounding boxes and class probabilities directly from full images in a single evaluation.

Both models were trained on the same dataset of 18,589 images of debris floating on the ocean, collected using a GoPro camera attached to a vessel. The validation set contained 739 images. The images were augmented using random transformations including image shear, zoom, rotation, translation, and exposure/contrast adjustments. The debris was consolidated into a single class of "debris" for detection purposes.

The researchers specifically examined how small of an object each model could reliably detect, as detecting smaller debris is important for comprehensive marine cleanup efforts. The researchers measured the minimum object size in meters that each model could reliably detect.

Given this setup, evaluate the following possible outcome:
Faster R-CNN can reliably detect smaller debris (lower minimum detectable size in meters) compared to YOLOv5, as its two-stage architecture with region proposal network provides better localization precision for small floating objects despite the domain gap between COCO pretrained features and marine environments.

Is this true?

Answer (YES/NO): NO